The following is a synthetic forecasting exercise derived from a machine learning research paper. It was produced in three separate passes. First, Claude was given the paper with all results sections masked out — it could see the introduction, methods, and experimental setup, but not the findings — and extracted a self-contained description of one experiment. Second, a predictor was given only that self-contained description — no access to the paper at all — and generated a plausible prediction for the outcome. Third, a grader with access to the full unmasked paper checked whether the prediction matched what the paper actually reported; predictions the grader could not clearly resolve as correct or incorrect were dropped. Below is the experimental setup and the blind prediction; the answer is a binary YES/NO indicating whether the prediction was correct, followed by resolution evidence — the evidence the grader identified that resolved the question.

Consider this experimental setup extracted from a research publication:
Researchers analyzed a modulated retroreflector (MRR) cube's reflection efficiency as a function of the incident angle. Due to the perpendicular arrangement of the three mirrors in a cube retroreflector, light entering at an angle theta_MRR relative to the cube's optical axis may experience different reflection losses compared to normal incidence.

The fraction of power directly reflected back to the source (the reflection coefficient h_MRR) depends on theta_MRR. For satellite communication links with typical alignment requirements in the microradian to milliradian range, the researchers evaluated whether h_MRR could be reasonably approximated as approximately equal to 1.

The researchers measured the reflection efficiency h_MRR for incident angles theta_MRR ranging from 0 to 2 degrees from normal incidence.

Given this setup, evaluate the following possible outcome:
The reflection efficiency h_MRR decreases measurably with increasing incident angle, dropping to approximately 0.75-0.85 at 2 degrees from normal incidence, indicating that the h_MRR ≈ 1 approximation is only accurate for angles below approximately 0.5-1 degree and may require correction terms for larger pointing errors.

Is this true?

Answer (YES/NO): NO